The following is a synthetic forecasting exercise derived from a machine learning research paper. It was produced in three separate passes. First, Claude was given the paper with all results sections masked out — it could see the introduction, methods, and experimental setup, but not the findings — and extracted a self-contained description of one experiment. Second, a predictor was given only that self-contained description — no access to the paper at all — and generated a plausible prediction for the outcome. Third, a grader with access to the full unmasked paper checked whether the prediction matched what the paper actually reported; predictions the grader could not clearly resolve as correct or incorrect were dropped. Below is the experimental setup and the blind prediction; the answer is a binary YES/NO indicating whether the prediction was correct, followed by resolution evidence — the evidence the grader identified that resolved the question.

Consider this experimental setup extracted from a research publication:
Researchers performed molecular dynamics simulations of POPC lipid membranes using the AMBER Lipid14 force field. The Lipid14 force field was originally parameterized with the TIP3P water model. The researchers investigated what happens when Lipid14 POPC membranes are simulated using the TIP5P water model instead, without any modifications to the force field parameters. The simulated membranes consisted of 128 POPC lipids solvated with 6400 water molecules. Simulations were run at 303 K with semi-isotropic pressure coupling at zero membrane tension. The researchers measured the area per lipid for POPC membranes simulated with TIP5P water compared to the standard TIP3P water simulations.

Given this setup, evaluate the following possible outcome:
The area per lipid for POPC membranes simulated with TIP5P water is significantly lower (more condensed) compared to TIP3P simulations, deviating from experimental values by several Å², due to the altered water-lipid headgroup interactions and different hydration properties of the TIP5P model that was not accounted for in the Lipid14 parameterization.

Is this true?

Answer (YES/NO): YES